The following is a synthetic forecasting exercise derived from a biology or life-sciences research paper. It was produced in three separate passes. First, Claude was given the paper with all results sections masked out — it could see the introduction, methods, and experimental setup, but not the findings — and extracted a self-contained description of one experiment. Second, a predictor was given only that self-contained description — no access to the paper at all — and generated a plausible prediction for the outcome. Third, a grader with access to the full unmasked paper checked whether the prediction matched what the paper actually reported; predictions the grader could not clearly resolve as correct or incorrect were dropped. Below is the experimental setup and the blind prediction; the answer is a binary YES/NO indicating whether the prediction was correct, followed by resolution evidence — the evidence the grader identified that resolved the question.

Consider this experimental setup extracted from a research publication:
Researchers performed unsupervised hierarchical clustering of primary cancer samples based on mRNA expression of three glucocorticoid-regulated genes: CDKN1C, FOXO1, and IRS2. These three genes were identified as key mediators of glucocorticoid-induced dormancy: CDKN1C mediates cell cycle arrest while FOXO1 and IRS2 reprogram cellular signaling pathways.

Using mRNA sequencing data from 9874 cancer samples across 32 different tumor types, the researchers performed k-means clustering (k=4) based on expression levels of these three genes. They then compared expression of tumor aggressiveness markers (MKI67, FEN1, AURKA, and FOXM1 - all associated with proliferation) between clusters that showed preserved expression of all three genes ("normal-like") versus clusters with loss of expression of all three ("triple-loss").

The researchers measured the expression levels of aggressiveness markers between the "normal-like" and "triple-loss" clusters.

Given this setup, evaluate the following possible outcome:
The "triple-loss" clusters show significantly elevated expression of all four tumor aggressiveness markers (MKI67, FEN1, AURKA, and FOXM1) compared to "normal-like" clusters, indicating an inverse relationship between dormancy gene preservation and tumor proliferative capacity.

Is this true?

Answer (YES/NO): YES